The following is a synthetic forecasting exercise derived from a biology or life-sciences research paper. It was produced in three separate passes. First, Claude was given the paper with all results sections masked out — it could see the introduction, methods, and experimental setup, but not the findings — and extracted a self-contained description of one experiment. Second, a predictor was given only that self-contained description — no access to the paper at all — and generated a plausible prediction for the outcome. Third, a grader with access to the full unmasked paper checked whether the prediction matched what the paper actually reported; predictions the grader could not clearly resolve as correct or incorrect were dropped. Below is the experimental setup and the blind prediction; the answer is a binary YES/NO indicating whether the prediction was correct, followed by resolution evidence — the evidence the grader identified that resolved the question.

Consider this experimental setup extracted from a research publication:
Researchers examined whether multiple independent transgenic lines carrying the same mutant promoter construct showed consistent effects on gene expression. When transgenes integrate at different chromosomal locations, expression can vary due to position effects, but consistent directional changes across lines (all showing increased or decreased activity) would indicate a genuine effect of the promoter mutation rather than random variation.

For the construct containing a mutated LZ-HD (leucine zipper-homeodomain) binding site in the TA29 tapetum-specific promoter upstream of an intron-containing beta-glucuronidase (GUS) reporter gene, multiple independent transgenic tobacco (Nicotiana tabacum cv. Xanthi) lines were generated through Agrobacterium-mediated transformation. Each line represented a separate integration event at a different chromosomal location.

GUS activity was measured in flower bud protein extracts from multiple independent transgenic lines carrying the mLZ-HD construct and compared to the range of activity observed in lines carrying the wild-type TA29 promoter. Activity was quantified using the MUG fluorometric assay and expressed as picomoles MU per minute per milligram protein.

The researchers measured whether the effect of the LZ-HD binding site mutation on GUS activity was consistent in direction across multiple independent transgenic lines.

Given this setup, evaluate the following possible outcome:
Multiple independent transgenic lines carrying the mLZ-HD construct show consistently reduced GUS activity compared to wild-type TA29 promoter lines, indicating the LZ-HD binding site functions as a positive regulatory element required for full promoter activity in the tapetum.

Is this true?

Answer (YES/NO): NO